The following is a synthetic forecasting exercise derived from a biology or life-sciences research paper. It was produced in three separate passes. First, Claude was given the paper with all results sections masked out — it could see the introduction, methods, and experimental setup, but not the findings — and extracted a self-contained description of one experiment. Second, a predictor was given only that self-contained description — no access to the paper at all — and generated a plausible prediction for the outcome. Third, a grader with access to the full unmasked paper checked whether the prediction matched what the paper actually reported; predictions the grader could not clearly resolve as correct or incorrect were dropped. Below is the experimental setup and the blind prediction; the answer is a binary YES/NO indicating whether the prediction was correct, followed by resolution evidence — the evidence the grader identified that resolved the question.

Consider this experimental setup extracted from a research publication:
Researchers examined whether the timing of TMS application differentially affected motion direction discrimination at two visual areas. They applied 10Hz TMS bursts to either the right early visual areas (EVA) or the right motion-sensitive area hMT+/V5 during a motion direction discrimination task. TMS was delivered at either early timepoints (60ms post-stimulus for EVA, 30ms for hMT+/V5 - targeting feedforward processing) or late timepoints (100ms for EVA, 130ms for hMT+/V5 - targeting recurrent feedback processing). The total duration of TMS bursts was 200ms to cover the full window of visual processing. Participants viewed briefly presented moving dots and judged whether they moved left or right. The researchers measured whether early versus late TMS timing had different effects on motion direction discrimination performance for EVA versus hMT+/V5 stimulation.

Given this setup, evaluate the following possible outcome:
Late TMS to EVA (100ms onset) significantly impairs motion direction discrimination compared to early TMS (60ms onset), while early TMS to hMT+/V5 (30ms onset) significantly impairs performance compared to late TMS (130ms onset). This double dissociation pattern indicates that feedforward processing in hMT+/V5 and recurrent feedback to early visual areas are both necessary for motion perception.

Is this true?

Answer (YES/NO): NO